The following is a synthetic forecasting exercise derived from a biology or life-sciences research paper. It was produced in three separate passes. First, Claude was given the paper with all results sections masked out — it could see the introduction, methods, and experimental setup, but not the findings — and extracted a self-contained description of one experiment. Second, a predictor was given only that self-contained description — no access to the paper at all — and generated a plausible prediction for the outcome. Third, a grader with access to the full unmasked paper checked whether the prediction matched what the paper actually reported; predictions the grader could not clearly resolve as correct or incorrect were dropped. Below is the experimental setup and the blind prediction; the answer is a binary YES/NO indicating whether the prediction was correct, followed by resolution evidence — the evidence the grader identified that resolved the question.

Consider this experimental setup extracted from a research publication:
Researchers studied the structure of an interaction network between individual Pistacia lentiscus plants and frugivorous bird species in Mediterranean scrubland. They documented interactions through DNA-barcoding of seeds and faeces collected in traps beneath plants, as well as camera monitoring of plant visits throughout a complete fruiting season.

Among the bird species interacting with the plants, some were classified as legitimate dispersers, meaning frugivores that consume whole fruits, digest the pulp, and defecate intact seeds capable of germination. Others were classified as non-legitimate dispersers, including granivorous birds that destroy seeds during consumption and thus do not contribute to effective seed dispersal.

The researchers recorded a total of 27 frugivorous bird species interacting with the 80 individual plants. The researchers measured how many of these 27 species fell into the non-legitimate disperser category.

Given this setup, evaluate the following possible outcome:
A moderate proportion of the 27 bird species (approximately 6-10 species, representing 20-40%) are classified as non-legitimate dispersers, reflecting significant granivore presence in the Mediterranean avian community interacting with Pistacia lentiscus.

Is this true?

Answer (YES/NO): YES